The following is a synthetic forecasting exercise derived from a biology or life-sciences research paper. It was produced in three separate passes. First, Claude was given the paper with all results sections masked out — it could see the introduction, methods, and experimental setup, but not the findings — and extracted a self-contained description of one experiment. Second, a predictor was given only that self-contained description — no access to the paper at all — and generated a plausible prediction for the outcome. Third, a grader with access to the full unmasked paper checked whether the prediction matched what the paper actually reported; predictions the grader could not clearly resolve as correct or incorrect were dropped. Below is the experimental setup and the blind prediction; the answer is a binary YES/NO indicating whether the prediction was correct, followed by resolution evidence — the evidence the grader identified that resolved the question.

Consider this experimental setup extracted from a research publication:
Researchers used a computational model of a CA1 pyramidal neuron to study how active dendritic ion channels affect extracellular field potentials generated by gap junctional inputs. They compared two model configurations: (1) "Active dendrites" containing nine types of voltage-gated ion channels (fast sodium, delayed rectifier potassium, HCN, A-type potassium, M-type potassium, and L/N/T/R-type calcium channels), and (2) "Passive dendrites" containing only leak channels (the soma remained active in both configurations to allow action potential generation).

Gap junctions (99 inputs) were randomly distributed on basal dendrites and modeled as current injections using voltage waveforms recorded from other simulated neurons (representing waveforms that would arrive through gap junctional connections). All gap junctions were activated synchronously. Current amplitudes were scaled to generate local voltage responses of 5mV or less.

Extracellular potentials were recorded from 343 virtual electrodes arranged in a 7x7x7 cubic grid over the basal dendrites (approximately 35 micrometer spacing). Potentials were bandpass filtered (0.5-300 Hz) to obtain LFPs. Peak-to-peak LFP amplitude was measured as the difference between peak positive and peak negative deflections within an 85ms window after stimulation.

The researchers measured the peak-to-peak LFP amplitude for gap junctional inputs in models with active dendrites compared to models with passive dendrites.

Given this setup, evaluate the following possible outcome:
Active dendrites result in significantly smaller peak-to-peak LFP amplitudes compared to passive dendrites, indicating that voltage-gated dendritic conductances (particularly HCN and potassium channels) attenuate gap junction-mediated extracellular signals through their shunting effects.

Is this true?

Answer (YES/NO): NO